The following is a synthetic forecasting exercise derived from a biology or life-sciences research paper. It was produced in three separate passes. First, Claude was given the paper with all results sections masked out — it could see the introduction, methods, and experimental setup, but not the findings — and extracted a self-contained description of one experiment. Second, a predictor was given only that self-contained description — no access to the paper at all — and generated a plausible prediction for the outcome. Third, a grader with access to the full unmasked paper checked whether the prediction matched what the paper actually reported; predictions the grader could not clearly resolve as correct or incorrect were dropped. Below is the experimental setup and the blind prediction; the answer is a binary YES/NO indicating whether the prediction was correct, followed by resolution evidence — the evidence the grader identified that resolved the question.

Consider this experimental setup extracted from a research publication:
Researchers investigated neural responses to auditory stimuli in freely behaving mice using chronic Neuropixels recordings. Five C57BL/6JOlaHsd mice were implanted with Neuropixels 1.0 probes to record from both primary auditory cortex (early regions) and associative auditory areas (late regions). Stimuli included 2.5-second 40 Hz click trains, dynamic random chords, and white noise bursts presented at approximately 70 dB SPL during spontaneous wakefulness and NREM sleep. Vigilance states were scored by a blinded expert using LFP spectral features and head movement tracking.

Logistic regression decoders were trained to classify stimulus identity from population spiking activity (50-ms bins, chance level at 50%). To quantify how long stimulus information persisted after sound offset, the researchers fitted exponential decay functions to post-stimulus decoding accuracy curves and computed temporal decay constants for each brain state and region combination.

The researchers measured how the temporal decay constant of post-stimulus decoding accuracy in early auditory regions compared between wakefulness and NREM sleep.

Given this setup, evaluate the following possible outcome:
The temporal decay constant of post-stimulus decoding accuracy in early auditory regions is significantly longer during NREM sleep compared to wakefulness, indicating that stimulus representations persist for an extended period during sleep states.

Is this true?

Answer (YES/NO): NO